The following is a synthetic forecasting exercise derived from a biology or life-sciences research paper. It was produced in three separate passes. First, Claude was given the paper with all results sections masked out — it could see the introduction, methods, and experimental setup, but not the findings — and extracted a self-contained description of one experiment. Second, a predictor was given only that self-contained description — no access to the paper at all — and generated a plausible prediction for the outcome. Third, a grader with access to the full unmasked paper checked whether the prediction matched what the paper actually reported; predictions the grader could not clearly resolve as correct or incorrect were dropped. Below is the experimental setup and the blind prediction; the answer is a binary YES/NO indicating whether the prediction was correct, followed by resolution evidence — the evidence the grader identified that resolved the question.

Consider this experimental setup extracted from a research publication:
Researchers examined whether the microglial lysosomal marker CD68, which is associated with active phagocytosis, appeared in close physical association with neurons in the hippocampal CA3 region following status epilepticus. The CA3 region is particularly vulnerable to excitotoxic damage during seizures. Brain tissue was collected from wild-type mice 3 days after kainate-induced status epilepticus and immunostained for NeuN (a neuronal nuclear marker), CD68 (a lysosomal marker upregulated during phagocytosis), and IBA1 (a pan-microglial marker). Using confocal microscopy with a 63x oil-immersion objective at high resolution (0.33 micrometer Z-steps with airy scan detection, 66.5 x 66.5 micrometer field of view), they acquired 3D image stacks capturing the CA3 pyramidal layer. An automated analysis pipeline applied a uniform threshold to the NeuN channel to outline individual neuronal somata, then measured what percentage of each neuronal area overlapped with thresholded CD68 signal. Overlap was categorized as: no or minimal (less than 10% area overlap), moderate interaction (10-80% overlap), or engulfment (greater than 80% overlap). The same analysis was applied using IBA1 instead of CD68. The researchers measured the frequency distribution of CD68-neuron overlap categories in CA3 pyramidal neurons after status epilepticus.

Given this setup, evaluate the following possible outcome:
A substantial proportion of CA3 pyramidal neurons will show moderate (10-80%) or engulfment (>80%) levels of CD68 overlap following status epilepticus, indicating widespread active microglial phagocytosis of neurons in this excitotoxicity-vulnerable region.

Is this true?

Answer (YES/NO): YES